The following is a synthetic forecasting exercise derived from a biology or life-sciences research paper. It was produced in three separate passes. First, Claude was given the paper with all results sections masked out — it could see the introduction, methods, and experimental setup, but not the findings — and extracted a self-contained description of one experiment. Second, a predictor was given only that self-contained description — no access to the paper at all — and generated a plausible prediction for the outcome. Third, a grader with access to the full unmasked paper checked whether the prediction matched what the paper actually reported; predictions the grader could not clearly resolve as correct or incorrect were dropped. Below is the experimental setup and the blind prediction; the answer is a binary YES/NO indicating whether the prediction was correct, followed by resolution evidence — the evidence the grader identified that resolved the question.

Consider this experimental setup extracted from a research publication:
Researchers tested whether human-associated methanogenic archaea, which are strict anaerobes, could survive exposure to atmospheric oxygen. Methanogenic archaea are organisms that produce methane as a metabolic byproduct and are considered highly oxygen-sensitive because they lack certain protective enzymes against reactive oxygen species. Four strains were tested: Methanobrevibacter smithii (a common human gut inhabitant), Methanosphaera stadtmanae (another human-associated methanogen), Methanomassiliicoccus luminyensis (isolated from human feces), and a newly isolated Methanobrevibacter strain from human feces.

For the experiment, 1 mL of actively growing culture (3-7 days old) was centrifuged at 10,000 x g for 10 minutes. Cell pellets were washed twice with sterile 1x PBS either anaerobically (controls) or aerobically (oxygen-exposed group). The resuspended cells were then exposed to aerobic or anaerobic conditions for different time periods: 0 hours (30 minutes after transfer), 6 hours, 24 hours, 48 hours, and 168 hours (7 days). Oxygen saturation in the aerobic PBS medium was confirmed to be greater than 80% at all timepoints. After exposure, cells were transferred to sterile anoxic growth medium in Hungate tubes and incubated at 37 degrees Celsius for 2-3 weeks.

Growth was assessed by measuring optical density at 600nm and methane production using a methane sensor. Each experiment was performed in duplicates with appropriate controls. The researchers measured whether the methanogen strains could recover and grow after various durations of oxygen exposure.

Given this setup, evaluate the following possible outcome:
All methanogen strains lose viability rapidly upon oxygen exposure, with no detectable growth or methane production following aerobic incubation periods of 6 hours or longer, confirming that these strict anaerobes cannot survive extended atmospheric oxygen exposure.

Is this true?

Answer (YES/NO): NO